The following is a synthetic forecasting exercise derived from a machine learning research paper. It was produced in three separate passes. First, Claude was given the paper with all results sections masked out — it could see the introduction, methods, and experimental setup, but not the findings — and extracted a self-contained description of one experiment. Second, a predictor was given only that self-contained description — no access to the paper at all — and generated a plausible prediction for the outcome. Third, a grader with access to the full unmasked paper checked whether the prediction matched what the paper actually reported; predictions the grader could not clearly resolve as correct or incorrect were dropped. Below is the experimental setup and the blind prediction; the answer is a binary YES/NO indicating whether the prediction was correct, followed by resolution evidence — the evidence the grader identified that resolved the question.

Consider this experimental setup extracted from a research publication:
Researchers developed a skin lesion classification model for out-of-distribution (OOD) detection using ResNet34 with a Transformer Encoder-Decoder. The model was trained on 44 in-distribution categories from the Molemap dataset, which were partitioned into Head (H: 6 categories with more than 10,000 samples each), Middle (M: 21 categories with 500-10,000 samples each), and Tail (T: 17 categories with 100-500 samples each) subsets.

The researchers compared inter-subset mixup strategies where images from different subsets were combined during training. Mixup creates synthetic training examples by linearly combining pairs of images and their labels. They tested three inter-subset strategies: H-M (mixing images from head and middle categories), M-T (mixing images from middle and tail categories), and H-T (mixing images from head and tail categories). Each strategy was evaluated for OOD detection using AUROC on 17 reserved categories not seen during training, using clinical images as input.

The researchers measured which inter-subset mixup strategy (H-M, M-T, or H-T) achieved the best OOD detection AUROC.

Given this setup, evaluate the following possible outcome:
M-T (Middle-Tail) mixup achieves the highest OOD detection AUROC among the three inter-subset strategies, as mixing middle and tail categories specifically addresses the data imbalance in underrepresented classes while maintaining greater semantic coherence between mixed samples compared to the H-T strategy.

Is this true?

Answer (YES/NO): YES